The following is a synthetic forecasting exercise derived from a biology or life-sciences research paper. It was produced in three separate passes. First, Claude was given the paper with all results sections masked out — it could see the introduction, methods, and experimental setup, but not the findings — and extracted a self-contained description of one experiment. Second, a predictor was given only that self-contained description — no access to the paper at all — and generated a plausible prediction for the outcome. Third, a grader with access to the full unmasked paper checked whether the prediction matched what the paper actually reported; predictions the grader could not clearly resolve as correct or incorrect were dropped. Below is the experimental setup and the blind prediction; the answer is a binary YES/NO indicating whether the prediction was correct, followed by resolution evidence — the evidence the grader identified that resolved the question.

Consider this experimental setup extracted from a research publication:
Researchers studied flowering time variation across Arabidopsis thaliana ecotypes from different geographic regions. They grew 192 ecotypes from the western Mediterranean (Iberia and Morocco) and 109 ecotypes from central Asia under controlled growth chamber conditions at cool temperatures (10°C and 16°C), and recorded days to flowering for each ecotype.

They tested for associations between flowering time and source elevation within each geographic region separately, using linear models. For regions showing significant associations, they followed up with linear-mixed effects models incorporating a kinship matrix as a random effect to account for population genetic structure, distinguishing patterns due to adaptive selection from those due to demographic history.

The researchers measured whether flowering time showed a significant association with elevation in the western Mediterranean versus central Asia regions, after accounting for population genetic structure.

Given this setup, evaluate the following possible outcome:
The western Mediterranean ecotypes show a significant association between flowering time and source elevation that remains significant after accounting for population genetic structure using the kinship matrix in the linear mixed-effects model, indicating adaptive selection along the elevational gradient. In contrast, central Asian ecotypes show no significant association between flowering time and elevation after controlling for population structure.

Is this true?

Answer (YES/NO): YES